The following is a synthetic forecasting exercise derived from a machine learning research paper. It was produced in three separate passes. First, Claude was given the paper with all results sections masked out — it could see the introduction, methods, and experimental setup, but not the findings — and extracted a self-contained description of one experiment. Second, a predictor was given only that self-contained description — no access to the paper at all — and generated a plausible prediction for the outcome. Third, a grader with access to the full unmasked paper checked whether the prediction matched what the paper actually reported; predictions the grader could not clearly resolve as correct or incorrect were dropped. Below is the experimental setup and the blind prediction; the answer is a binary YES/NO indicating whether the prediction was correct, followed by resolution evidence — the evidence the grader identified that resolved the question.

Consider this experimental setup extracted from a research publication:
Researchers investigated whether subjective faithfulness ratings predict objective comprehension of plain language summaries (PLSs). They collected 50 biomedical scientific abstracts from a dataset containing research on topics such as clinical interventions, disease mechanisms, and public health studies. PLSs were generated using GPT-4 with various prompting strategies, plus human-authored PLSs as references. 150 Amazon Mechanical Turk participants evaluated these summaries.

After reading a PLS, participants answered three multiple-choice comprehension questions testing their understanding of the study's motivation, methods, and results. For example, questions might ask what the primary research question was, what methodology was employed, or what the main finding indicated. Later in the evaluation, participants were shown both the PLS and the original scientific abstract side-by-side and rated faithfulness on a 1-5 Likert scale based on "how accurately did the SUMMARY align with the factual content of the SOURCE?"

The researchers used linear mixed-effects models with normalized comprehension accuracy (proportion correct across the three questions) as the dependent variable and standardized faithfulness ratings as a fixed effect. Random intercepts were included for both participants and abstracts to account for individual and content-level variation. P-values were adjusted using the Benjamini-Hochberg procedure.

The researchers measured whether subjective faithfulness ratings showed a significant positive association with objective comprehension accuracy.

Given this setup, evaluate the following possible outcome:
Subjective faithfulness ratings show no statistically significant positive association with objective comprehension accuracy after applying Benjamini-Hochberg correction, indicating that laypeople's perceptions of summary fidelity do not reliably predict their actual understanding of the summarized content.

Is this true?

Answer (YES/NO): NO